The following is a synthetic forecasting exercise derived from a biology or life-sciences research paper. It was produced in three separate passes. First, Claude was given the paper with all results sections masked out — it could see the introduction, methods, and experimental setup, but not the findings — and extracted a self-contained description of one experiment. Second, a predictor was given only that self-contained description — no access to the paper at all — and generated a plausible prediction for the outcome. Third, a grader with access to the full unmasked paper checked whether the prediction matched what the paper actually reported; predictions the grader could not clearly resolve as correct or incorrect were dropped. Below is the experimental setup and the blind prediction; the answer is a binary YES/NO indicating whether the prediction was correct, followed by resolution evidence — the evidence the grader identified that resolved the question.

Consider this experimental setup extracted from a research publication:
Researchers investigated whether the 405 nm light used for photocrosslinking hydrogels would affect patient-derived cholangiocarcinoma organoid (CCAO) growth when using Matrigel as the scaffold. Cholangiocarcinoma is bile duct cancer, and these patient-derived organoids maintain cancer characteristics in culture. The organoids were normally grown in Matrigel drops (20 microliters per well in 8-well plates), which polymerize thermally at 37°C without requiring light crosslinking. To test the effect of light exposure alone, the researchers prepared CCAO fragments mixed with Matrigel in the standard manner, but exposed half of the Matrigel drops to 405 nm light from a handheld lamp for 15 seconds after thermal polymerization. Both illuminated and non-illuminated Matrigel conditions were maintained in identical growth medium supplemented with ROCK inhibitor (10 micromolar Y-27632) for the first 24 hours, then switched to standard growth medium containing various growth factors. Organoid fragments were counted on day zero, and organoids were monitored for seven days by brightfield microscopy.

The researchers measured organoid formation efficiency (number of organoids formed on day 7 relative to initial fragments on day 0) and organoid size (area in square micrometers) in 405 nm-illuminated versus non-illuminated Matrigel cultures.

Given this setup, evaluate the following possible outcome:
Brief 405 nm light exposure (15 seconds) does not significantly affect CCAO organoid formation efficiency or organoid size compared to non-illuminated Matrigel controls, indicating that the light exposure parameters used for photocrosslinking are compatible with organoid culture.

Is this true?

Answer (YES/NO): NO